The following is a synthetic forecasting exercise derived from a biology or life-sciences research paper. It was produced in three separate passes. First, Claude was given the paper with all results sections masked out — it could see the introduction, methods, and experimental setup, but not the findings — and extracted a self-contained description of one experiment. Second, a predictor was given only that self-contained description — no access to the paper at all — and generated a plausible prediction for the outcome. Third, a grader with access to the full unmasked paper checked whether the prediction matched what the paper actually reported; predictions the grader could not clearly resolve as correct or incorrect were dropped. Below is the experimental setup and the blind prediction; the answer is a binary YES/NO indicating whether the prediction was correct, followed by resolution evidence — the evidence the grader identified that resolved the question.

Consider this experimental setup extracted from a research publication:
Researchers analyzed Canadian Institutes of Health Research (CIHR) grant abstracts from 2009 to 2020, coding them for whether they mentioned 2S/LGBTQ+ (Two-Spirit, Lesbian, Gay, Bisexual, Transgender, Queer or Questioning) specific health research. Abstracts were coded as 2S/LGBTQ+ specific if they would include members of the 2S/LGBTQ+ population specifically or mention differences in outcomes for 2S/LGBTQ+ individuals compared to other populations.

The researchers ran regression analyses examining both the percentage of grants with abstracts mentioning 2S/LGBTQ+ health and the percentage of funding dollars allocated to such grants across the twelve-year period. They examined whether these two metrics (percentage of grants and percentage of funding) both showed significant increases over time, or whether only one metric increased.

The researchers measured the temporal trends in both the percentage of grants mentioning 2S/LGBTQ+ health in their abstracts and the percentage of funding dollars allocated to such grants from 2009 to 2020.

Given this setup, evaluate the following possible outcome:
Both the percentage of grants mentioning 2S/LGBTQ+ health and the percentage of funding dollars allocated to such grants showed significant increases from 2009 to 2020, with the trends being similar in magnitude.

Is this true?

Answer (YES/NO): NO